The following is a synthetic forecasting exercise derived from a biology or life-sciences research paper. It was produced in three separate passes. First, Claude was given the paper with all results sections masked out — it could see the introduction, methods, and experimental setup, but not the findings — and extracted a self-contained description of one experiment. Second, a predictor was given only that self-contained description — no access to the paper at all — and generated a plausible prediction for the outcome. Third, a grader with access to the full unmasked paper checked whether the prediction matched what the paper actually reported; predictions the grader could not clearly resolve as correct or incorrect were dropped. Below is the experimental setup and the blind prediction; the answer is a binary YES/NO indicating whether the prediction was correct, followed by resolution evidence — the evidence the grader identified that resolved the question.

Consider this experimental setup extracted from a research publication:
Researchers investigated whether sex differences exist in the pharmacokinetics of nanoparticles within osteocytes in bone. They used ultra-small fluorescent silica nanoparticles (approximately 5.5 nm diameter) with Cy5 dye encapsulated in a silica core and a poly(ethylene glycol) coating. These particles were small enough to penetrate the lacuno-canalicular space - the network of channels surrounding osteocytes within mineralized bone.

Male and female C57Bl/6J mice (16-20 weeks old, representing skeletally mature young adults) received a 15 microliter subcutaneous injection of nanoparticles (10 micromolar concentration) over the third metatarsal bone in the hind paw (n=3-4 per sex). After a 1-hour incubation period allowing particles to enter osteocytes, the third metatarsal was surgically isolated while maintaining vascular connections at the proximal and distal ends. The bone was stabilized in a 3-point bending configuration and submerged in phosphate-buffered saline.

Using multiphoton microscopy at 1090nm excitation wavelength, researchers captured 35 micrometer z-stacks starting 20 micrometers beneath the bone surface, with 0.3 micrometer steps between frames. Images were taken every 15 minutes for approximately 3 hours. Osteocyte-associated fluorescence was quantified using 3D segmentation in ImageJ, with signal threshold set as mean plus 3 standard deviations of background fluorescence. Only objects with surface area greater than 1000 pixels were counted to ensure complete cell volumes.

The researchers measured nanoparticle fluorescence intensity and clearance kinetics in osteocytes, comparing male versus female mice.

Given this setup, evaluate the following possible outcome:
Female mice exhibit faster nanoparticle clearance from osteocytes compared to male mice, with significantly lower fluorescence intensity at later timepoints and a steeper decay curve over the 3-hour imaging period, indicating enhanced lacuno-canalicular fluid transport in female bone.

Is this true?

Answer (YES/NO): NO